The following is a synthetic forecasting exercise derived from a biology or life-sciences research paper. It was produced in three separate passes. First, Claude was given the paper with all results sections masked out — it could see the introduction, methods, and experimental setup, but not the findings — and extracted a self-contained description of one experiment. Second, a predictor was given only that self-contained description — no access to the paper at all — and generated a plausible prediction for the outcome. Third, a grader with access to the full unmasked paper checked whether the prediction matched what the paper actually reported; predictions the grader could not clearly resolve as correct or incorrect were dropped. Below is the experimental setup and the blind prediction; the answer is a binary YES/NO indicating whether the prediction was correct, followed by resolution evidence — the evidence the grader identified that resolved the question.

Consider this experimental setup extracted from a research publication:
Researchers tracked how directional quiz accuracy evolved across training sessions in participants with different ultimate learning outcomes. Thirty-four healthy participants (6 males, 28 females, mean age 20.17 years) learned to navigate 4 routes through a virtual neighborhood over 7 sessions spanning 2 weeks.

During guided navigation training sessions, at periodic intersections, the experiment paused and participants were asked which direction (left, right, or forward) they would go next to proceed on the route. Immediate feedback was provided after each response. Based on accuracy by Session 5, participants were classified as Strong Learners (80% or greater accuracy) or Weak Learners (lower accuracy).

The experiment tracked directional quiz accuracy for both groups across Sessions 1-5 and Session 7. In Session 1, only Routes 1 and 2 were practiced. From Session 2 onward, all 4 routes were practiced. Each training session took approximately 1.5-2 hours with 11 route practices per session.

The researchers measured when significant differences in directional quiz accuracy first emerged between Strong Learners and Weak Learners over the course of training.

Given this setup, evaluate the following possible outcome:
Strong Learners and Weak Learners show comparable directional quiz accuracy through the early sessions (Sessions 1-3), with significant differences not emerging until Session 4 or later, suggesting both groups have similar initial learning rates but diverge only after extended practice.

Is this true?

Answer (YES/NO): NO